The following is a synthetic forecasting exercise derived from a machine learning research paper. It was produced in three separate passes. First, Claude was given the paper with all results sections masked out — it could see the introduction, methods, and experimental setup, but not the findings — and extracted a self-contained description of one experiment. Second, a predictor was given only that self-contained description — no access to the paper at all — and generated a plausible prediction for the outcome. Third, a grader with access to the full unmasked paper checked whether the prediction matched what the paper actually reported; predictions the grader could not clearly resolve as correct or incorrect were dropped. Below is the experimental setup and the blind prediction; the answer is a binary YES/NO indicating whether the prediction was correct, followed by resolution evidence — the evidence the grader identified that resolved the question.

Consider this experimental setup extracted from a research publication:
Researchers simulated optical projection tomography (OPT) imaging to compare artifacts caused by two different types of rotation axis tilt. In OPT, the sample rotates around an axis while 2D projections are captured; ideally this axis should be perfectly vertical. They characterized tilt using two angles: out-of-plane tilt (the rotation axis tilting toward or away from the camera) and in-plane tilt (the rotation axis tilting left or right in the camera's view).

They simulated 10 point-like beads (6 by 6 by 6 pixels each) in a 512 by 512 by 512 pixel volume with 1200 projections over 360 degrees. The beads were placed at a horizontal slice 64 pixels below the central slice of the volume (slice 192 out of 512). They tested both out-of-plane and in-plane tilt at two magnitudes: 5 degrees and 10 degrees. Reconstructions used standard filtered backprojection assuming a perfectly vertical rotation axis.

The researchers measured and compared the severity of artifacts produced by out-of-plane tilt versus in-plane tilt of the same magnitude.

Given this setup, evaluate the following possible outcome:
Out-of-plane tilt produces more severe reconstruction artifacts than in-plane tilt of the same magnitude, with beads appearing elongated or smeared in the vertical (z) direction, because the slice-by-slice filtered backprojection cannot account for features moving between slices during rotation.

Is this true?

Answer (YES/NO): NO